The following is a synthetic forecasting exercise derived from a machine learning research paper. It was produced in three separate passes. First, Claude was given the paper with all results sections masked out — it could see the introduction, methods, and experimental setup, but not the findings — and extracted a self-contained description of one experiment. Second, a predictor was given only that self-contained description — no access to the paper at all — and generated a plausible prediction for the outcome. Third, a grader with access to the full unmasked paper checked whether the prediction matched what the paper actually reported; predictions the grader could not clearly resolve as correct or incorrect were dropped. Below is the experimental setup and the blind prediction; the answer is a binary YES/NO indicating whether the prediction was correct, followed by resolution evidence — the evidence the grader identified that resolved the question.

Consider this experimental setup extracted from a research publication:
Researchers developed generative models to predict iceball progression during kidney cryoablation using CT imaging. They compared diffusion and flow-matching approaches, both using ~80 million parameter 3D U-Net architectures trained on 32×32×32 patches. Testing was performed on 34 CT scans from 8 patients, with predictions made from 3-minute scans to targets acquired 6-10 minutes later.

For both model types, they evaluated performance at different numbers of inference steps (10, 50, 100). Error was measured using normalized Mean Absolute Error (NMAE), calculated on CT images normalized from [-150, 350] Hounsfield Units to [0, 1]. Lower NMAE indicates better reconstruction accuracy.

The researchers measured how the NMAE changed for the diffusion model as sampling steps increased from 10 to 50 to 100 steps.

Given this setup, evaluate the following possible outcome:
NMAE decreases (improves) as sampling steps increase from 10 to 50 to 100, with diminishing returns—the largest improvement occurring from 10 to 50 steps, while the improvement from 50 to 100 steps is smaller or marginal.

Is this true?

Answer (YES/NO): NO